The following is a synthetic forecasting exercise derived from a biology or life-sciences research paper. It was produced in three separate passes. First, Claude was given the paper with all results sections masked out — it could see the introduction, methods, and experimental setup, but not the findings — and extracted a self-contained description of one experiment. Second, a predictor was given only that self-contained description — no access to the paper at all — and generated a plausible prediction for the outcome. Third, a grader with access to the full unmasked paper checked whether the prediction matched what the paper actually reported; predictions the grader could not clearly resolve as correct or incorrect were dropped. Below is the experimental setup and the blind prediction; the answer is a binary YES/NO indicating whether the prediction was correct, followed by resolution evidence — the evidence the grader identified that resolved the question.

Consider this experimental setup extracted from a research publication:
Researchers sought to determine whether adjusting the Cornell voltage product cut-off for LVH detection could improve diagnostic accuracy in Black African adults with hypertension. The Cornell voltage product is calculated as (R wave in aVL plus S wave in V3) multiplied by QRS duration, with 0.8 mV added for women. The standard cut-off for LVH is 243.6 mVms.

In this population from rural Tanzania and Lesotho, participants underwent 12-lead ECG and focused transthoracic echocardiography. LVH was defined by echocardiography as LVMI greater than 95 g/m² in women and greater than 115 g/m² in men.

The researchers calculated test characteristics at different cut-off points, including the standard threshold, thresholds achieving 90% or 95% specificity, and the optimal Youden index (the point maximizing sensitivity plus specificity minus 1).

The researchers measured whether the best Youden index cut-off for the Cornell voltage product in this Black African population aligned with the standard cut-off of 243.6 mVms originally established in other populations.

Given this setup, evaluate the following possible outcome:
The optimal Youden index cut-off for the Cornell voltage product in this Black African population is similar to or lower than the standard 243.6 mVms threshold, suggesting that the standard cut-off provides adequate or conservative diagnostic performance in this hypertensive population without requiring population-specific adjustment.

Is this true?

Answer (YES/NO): YES